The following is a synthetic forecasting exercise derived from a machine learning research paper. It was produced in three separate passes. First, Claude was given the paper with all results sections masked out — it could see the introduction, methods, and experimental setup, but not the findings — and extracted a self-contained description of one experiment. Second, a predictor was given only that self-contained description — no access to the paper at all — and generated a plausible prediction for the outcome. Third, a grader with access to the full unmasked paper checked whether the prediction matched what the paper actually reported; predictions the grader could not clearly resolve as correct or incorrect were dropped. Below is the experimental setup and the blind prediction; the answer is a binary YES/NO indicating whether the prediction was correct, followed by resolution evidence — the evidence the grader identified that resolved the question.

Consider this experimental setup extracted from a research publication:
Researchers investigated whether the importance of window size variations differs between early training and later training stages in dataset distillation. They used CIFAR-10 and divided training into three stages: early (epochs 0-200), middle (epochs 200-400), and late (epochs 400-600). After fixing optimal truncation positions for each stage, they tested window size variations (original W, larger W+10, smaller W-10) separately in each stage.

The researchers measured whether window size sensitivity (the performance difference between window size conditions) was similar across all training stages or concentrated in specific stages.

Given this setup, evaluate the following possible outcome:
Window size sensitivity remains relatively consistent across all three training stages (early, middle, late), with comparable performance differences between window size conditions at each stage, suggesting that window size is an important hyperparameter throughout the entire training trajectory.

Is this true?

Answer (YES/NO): NO